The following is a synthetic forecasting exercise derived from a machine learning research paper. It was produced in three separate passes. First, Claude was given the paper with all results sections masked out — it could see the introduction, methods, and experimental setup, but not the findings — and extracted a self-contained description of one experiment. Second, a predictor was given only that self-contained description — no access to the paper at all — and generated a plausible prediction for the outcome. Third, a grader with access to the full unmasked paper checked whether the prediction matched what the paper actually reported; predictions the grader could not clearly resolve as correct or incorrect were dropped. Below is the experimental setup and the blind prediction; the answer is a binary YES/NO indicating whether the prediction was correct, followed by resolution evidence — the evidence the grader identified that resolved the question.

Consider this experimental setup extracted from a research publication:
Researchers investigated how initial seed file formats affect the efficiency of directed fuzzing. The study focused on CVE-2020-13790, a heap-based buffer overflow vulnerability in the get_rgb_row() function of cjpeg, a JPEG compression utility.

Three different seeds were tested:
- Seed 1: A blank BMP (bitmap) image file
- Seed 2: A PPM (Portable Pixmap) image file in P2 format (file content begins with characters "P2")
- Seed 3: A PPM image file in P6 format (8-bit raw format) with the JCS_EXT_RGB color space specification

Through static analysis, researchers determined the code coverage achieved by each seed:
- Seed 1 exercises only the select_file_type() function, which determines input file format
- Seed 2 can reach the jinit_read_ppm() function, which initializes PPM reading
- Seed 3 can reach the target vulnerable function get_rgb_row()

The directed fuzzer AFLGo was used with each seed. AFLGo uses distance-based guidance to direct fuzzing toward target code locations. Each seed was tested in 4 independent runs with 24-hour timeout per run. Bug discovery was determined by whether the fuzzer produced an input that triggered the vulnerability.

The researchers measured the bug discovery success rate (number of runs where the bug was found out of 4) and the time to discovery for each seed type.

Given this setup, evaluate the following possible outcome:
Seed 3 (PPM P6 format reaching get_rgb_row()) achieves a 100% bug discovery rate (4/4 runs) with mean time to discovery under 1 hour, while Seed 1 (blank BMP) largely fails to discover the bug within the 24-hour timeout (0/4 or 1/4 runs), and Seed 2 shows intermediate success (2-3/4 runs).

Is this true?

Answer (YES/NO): NO